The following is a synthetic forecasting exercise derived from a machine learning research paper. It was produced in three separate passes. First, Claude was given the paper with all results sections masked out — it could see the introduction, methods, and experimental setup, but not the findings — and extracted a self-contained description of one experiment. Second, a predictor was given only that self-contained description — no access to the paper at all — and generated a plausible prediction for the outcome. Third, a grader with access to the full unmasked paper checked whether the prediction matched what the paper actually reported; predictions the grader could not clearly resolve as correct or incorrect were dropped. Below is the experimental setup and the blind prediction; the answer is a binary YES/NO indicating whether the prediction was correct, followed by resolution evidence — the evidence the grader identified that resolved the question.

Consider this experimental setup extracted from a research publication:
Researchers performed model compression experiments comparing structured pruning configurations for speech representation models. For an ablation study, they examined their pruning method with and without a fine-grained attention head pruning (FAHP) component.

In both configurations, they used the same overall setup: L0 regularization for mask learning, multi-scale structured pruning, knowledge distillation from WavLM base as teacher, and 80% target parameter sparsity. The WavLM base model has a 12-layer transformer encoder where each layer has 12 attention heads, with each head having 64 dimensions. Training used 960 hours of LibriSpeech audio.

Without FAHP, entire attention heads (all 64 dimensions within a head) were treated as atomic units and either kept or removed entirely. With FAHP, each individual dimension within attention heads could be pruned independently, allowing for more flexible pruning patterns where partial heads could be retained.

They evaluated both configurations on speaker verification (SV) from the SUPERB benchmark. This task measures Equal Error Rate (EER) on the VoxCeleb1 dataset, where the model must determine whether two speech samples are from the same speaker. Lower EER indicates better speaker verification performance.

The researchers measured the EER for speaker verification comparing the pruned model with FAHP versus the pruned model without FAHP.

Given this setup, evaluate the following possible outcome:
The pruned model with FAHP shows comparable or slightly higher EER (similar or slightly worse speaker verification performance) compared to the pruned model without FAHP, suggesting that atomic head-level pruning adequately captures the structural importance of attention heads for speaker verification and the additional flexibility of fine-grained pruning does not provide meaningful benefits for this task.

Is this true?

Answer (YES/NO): YES